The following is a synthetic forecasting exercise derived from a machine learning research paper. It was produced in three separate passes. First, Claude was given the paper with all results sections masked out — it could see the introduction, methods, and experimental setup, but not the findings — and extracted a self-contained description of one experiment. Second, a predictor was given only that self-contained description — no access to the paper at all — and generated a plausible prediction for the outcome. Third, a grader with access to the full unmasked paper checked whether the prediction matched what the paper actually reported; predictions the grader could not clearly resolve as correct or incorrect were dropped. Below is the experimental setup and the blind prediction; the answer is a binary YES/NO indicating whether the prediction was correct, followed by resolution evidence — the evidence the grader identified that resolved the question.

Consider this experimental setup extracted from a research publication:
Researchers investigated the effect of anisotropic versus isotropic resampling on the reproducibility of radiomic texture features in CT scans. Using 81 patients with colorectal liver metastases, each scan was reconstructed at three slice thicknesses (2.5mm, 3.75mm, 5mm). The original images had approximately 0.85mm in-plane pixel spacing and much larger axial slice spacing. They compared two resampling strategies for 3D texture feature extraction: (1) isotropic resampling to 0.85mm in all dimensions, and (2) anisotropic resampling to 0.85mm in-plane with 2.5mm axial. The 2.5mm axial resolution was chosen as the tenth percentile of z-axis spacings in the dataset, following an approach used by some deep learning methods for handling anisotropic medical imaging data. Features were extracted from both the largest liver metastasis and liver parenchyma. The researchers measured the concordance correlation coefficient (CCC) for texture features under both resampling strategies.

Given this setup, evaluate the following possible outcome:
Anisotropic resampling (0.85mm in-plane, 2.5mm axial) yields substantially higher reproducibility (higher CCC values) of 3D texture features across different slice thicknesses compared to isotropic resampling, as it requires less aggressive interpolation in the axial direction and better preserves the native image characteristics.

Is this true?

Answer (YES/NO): NO